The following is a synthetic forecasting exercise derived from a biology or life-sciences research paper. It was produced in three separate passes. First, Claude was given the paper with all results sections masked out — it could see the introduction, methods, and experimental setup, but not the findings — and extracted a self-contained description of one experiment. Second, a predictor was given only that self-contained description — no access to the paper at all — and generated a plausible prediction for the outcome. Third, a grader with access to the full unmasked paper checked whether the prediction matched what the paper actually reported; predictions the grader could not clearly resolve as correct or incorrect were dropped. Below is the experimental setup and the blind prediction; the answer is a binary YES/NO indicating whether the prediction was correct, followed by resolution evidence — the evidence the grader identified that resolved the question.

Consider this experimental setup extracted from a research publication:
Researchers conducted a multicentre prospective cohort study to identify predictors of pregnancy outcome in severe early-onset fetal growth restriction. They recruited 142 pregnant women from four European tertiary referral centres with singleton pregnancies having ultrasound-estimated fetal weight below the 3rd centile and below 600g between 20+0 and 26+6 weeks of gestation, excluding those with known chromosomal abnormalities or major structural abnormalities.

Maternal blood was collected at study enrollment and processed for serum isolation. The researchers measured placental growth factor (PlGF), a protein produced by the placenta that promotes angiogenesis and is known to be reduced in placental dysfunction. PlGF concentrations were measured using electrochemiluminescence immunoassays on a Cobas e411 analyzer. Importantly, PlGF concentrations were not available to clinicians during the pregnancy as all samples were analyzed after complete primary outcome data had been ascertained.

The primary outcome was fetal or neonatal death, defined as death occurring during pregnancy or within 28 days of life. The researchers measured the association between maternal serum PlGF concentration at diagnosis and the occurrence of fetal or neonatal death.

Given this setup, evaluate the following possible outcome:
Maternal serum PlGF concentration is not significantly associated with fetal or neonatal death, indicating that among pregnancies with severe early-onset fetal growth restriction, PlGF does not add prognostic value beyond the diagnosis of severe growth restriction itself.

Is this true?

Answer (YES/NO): NO